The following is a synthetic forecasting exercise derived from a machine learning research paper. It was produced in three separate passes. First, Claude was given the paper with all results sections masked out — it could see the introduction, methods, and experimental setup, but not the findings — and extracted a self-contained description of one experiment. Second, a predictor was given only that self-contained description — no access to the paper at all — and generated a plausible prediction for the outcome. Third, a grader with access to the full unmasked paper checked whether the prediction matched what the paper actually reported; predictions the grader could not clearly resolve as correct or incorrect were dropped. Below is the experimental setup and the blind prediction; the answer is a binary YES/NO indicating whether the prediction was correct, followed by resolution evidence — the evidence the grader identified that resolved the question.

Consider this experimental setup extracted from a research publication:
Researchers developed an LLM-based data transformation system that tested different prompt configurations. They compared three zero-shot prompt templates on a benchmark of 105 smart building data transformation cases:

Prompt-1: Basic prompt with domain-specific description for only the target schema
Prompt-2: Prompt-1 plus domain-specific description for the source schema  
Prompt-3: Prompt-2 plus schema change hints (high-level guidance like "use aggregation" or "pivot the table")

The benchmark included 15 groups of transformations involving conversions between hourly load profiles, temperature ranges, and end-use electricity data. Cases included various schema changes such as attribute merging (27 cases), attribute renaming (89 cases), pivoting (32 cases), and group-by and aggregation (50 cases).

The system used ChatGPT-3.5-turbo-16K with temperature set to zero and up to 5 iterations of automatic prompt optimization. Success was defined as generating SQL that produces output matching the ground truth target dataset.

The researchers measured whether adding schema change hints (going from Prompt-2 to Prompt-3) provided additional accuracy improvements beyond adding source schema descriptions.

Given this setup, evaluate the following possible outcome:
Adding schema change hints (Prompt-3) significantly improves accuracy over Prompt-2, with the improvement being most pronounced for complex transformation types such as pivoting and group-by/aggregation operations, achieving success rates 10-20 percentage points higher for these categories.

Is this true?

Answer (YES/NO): NO